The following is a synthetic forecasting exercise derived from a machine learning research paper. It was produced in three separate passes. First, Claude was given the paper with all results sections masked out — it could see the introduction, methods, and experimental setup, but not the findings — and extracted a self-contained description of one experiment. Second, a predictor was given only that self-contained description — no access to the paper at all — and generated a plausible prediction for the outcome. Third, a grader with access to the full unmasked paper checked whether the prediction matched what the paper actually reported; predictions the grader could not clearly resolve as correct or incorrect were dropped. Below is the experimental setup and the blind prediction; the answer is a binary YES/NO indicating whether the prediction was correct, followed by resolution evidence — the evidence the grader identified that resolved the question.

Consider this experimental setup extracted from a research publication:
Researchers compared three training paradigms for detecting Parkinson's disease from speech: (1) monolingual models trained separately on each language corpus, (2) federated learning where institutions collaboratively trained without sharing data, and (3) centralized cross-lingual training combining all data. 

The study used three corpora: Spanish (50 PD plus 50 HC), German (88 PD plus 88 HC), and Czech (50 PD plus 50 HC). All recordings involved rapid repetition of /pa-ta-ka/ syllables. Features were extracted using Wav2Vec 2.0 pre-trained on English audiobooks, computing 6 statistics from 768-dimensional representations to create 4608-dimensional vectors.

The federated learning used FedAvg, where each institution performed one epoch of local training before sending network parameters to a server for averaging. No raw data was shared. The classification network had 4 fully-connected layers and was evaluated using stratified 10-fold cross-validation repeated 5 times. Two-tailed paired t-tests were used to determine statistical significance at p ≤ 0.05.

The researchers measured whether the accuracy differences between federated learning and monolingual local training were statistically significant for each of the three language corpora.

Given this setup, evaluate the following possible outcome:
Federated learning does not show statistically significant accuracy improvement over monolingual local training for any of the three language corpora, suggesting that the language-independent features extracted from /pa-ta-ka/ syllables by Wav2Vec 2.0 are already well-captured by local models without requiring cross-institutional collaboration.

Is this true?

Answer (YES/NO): NO